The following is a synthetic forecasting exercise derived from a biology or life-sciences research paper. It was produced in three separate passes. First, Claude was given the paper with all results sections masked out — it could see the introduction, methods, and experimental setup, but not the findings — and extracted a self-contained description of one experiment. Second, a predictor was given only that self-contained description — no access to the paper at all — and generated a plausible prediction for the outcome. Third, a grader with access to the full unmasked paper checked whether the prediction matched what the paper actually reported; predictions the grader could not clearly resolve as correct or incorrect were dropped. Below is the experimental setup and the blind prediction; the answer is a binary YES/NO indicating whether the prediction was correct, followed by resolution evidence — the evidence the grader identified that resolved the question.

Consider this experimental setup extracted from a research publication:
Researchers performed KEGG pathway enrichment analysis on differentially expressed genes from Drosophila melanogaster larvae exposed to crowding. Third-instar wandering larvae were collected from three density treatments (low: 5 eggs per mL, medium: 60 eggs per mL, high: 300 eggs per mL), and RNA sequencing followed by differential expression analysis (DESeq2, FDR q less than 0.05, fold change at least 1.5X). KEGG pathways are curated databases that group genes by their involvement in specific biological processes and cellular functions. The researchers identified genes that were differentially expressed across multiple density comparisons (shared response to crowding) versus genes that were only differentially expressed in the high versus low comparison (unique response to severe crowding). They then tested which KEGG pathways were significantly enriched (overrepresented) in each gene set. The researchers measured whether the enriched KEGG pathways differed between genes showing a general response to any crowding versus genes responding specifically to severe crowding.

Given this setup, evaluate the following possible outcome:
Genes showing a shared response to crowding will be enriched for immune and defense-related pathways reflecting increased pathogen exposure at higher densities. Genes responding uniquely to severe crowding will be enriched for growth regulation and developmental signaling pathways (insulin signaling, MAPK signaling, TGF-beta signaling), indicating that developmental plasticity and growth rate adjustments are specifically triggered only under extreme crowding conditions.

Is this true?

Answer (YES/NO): NO